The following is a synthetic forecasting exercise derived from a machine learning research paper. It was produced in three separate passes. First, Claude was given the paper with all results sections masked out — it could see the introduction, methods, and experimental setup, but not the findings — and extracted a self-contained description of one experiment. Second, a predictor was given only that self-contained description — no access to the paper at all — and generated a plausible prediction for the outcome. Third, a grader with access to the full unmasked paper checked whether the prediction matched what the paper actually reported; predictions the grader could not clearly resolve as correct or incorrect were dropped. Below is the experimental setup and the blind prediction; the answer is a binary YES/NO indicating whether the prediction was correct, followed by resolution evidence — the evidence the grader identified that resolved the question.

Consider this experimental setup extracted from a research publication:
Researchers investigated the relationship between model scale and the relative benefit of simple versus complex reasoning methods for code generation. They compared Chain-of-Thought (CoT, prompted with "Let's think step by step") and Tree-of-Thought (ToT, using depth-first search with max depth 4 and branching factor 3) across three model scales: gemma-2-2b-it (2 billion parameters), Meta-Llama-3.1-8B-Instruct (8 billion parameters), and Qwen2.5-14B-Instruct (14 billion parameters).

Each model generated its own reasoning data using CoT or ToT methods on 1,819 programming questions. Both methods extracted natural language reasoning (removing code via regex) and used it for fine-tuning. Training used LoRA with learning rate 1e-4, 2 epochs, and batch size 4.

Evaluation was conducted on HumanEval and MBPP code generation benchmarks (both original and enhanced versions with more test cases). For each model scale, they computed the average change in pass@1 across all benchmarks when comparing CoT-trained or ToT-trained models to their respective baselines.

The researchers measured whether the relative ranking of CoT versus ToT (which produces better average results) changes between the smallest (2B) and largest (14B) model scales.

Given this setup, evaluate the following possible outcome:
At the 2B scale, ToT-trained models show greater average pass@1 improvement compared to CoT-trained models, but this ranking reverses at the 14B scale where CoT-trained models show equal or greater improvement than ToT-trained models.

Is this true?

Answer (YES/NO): NO